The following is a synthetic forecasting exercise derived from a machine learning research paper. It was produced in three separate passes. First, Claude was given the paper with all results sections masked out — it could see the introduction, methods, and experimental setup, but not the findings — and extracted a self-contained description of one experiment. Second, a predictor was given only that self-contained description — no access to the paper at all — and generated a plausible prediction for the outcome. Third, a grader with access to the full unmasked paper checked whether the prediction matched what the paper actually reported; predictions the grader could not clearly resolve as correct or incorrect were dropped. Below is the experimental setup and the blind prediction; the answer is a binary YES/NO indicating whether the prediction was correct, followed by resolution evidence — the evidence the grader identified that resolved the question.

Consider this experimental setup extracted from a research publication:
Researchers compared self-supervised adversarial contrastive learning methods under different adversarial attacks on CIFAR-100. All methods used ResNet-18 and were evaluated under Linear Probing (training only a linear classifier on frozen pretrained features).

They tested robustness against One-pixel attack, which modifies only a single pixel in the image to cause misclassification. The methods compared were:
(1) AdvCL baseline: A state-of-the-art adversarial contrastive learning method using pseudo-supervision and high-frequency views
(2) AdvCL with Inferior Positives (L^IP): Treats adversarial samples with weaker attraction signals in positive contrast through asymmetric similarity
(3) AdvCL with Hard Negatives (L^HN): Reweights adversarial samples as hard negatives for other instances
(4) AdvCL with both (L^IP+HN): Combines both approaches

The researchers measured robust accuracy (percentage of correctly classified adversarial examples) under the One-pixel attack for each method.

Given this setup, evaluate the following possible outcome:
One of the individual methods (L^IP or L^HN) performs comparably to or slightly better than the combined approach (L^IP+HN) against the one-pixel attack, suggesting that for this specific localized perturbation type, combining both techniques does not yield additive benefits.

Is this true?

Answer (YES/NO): YES